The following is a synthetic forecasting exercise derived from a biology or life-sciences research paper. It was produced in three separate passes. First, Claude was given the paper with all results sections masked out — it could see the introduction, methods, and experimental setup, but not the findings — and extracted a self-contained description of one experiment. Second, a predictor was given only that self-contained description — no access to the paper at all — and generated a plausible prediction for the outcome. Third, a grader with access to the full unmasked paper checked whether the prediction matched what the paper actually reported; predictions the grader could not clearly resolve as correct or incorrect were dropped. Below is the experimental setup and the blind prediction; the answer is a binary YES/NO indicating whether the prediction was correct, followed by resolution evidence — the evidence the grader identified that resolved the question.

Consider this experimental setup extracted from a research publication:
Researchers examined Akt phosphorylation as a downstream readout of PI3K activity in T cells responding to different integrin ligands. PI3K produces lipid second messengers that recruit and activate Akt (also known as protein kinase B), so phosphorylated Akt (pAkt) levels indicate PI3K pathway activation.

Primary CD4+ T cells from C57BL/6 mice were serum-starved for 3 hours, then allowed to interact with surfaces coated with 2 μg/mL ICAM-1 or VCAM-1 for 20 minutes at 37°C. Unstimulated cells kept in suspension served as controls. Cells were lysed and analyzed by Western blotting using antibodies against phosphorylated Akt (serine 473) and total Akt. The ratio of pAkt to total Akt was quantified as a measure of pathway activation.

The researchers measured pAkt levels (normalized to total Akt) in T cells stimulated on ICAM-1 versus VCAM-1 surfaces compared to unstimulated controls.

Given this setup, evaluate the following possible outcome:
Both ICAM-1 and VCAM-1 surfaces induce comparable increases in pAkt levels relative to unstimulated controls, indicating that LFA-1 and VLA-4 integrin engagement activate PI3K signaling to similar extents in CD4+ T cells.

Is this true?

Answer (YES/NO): NO